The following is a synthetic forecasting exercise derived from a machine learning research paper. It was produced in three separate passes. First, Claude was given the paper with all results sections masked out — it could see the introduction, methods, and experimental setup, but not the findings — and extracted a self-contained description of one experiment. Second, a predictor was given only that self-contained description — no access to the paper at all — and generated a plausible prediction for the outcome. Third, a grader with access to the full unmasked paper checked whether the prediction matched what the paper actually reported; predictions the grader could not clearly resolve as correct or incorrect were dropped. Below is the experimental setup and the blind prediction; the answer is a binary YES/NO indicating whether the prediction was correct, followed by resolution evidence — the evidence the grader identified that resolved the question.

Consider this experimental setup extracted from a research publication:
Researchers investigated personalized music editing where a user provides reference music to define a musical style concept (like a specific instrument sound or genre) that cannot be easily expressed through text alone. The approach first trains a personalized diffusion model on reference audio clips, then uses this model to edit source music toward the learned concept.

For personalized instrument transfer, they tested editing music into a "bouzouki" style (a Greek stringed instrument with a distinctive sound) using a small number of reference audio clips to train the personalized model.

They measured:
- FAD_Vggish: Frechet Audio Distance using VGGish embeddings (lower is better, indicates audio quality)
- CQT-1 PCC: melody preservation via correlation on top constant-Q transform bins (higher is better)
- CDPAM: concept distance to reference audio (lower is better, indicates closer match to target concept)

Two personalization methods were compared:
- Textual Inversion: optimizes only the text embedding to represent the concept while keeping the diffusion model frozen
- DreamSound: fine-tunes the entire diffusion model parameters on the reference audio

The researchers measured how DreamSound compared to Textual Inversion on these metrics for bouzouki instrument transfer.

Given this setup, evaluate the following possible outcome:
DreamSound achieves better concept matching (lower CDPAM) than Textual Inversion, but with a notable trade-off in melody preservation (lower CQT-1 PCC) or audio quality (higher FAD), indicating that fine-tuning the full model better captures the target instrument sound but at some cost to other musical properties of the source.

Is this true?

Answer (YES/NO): NO